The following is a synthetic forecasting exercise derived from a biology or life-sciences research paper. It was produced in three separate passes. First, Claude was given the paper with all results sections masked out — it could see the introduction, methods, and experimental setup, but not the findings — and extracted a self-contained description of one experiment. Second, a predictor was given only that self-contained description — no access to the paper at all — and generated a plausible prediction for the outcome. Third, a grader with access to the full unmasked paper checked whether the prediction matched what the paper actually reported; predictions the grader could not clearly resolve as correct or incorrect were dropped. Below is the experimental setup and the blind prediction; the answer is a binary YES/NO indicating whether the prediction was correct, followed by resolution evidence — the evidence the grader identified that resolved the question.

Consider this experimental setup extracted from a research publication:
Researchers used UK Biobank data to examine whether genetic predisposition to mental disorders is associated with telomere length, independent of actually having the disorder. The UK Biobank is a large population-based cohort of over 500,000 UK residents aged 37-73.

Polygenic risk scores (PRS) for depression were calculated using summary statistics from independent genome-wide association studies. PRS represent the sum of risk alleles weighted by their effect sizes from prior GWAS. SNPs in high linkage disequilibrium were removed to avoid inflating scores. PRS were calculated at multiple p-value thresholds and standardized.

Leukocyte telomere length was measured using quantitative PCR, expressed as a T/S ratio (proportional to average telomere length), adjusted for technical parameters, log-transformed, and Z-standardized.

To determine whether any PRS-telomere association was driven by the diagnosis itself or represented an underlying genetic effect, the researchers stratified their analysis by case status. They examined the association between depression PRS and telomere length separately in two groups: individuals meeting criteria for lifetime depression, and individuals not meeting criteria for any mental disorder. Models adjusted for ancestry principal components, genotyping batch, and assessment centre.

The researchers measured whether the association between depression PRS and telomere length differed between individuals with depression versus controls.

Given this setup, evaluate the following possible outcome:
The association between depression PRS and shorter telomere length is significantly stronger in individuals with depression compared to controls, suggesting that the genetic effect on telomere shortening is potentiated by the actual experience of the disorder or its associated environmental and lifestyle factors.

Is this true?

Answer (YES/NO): NO